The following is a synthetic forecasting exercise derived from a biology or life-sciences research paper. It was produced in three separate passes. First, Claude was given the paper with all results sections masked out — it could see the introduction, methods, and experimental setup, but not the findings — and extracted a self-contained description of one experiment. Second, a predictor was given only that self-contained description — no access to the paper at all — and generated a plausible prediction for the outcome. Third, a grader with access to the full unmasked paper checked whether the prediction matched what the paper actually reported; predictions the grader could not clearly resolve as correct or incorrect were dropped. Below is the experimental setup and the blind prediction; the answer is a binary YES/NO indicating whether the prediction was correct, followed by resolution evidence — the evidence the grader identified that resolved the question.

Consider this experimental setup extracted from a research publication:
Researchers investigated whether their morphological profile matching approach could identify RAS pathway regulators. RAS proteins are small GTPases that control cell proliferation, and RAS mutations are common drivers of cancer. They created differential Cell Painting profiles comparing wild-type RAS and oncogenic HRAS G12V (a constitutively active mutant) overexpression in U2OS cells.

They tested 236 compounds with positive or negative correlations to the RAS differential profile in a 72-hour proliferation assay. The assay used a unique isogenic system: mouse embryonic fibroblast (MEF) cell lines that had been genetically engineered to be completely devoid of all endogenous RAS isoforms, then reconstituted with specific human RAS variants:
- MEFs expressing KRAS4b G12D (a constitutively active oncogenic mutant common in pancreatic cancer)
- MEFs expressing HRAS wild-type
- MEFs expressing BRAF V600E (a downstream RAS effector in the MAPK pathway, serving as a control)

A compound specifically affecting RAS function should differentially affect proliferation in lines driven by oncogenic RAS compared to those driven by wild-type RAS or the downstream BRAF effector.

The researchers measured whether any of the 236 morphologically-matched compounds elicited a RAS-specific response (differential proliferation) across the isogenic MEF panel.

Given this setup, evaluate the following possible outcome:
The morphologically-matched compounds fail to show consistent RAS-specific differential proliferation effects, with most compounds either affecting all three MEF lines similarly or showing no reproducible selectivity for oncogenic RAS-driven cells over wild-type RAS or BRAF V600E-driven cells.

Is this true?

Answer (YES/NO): YES